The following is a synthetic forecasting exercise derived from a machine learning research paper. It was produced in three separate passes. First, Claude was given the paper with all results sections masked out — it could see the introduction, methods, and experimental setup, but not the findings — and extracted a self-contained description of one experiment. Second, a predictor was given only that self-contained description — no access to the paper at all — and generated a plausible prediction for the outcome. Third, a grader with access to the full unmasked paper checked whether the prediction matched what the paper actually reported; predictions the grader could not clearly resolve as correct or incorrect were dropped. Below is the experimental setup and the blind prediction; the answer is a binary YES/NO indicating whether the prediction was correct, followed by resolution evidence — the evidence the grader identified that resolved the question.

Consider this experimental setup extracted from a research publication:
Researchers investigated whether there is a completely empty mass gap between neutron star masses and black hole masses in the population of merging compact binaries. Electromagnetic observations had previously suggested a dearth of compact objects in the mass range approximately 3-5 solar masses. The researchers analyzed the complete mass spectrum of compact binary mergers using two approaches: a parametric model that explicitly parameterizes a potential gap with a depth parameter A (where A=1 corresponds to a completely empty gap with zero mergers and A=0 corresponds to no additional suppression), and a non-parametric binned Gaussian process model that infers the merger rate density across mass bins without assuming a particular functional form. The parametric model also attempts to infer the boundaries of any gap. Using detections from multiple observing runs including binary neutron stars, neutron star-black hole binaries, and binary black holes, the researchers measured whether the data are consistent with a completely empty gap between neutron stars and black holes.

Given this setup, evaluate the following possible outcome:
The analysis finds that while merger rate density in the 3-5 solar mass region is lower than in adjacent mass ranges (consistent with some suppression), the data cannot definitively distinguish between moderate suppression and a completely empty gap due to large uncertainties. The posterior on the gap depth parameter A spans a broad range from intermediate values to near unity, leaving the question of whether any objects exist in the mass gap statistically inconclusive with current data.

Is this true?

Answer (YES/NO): NO